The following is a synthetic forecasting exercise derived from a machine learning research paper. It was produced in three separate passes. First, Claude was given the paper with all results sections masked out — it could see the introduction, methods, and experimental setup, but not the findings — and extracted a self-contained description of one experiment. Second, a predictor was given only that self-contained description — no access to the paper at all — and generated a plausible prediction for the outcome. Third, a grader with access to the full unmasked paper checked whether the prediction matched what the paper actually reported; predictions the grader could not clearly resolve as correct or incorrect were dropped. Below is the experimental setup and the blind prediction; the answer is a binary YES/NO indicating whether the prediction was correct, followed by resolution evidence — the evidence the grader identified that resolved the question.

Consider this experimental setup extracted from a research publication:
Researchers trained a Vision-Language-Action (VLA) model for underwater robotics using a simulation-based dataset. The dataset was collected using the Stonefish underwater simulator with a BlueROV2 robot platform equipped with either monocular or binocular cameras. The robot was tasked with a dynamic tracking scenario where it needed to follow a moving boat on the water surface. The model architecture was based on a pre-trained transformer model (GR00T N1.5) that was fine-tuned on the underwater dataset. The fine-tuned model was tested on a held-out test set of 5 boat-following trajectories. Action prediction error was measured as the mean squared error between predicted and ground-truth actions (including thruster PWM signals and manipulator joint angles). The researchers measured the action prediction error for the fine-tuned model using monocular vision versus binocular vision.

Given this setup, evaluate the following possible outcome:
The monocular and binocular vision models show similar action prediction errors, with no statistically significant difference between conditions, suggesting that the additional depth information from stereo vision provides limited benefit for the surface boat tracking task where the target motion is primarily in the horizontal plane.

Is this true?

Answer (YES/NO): NO